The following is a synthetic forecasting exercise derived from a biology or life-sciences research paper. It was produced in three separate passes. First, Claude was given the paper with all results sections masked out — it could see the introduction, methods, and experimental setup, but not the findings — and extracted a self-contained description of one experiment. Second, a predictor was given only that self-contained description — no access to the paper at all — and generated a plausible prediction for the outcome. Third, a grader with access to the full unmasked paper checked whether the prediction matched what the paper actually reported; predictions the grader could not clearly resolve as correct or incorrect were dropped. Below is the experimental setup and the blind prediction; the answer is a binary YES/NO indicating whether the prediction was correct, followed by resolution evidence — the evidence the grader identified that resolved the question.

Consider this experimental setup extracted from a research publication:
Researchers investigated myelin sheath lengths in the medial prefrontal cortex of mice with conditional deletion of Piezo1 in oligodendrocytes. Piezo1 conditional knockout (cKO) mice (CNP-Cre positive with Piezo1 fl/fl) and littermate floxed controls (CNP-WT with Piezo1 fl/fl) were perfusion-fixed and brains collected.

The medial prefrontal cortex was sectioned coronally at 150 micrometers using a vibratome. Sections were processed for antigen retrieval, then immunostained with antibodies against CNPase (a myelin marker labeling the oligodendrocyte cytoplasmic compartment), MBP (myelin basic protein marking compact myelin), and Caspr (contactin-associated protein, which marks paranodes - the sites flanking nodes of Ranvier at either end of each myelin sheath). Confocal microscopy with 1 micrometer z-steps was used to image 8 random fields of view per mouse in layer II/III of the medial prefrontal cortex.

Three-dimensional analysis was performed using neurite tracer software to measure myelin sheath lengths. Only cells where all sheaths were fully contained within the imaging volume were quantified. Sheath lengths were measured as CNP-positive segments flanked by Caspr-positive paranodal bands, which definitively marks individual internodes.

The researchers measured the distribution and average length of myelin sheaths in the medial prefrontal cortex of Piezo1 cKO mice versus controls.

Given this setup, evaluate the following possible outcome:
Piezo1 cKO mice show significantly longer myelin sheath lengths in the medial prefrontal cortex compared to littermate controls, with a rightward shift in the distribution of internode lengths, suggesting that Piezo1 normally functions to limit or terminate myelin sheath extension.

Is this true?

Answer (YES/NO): NO